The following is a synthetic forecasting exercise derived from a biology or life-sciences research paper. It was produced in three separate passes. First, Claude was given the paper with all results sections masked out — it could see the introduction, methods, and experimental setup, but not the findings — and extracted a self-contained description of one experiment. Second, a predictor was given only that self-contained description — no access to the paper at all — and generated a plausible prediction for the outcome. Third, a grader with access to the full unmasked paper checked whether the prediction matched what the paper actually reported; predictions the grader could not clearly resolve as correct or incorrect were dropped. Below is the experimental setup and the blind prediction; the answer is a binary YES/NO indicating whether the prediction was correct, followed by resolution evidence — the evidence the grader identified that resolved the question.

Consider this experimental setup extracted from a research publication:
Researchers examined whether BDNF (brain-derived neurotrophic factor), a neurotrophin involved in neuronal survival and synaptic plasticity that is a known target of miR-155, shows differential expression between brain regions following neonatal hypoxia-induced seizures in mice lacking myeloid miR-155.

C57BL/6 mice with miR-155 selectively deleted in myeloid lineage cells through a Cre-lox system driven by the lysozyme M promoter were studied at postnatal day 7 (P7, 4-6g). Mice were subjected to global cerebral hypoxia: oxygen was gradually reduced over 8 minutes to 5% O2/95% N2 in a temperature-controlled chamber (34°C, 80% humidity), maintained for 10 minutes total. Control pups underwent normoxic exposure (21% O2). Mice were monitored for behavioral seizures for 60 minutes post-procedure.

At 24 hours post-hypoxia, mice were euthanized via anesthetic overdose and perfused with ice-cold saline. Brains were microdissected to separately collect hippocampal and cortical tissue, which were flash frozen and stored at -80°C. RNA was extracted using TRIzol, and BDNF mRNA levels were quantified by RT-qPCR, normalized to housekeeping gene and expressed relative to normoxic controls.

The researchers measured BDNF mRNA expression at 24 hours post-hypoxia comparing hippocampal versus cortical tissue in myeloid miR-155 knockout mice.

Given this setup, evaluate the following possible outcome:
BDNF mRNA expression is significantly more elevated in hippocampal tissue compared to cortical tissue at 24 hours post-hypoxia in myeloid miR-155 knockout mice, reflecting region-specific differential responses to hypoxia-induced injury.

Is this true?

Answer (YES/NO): YES